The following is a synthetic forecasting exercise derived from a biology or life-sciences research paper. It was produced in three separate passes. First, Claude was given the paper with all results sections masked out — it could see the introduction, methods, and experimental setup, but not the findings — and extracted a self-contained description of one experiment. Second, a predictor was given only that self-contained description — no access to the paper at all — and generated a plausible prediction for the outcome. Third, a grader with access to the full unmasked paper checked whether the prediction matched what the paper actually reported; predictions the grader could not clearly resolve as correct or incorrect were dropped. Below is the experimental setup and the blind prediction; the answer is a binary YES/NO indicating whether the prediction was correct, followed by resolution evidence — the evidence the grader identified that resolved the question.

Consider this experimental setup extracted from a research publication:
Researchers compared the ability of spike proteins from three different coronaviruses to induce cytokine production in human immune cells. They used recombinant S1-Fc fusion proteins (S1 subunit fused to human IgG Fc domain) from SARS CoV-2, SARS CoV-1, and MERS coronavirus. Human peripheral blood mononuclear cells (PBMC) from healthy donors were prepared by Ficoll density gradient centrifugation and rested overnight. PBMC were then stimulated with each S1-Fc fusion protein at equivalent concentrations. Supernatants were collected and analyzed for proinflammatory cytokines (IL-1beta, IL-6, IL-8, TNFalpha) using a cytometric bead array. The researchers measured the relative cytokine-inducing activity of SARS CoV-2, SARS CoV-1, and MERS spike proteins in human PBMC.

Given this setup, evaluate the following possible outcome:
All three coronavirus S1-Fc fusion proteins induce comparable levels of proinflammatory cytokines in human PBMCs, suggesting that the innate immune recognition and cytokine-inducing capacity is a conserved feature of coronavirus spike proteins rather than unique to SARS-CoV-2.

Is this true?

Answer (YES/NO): NO